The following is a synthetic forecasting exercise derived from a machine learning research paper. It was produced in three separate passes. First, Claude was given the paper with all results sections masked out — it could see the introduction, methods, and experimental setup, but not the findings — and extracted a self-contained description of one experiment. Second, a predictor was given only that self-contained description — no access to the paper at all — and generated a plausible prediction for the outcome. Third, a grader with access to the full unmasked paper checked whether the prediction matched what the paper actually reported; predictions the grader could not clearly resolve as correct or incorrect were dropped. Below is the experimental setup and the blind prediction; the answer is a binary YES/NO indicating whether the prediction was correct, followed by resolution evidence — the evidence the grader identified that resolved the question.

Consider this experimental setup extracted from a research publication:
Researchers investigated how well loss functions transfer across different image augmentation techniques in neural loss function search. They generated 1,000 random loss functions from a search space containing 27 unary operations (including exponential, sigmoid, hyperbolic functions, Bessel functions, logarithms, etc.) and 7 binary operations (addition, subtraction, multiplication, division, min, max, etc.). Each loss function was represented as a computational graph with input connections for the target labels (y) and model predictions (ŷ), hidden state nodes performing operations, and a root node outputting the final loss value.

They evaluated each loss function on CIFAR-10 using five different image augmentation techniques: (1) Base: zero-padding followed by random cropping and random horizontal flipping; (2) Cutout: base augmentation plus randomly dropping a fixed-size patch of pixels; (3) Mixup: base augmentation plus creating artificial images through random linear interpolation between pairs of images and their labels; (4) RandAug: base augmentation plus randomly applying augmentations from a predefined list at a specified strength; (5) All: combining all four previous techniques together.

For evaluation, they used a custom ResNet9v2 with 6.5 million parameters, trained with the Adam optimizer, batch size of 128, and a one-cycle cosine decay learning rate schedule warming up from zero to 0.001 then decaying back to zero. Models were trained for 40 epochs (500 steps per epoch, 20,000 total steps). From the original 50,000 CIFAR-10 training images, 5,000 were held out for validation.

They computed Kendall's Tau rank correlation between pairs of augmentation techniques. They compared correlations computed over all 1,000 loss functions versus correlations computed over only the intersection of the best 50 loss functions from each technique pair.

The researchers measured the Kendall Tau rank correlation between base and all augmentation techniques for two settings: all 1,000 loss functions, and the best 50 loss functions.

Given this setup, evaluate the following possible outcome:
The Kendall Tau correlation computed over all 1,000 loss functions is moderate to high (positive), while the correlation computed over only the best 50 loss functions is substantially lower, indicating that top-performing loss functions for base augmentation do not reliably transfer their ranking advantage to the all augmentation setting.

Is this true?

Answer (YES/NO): YES